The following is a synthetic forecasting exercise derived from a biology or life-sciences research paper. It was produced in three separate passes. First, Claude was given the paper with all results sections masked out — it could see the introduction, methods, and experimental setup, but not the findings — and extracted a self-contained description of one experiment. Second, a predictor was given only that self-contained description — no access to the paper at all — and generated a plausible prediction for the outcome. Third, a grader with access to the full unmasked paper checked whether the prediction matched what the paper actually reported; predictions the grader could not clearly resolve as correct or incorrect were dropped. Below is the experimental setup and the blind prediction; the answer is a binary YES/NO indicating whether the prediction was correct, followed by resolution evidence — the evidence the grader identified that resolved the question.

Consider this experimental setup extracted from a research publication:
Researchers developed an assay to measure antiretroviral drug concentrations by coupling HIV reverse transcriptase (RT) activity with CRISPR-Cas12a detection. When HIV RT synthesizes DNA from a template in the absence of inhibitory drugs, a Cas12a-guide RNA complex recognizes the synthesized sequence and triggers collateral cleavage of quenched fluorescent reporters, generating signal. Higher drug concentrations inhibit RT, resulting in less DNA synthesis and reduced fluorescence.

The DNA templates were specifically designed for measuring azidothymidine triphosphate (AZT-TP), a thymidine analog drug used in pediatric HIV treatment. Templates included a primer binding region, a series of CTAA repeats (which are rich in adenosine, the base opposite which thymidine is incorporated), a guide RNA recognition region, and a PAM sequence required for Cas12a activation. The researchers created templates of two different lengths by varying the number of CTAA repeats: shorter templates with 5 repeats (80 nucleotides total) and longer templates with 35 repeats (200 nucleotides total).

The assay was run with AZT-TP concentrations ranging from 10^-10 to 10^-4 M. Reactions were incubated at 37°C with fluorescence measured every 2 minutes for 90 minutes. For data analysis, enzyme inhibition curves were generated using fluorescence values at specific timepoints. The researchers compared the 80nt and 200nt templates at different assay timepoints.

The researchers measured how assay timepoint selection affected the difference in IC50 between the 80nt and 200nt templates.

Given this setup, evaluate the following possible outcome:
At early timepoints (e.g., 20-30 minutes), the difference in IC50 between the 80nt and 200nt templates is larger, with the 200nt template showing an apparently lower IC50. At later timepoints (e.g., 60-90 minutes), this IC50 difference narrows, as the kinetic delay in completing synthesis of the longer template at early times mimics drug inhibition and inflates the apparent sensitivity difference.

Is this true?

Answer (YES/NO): NO